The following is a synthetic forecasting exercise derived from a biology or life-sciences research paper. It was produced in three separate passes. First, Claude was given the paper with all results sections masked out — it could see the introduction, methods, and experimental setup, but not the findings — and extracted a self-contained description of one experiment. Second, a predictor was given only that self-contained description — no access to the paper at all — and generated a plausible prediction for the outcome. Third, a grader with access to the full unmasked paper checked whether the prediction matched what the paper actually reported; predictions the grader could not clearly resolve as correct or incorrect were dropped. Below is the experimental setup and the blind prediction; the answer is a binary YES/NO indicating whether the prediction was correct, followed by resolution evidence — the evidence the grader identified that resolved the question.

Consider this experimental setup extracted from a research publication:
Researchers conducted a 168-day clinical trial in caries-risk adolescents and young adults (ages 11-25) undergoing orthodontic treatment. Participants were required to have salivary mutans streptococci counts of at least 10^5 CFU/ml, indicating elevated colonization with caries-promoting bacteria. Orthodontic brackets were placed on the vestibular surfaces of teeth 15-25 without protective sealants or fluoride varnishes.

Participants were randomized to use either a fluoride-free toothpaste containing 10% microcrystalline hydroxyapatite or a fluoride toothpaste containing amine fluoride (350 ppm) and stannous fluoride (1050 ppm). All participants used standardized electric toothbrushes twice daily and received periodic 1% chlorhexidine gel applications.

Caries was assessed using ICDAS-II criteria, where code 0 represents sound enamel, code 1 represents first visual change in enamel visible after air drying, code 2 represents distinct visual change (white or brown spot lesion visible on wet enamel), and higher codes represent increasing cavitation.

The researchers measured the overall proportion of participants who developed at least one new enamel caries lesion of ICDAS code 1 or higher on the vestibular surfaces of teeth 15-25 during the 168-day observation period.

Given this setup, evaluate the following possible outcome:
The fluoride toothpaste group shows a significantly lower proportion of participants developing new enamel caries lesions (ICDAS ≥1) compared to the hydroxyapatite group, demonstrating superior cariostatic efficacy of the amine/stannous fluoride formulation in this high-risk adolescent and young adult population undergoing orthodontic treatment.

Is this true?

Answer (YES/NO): NO